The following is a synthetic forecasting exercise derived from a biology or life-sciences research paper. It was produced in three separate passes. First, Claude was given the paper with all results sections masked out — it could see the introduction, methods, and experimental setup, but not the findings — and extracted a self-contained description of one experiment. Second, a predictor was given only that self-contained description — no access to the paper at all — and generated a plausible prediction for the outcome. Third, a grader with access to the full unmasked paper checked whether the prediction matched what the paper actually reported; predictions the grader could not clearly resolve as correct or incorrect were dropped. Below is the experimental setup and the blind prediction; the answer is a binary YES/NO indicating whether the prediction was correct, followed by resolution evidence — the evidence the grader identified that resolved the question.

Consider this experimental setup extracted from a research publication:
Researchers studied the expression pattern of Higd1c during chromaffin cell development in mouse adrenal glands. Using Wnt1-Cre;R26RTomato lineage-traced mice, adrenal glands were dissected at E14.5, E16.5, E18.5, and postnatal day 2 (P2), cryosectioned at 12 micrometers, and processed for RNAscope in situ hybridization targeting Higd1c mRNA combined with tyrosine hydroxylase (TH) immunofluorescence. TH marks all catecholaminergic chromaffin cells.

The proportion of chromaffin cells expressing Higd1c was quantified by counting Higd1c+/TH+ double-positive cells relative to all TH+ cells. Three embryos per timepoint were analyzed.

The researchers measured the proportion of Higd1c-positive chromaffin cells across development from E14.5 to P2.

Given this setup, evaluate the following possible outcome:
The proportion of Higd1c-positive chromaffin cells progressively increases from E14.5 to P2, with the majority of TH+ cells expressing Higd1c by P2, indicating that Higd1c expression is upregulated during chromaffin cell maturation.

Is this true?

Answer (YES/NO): NO